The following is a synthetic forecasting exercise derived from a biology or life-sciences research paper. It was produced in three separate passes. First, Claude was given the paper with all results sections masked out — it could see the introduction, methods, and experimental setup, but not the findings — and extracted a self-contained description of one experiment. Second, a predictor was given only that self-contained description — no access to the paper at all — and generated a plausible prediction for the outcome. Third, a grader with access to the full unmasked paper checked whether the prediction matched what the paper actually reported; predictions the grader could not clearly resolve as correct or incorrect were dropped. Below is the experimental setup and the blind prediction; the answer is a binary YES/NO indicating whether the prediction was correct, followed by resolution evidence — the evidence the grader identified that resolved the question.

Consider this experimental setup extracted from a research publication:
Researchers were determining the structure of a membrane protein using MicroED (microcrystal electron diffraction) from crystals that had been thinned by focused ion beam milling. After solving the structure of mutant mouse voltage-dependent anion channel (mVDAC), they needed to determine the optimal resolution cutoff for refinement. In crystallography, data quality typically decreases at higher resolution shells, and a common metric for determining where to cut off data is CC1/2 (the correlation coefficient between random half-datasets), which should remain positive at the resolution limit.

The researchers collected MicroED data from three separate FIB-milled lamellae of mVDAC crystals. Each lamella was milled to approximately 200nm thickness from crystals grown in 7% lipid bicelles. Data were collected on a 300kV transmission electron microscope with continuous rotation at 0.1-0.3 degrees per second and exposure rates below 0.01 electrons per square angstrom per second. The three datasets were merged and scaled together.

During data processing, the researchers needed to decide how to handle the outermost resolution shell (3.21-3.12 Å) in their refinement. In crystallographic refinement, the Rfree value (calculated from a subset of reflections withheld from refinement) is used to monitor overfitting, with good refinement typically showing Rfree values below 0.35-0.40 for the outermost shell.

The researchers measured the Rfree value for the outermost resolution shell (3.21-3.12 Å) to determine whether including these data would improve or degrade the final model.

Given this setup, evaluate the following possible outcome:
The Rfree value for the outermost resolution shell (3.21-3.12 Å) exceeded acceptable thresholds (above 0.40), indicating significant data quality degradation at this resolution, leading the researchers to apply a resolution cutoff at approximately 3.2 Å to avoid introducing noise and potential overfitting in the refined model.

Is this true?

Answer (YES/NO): NO